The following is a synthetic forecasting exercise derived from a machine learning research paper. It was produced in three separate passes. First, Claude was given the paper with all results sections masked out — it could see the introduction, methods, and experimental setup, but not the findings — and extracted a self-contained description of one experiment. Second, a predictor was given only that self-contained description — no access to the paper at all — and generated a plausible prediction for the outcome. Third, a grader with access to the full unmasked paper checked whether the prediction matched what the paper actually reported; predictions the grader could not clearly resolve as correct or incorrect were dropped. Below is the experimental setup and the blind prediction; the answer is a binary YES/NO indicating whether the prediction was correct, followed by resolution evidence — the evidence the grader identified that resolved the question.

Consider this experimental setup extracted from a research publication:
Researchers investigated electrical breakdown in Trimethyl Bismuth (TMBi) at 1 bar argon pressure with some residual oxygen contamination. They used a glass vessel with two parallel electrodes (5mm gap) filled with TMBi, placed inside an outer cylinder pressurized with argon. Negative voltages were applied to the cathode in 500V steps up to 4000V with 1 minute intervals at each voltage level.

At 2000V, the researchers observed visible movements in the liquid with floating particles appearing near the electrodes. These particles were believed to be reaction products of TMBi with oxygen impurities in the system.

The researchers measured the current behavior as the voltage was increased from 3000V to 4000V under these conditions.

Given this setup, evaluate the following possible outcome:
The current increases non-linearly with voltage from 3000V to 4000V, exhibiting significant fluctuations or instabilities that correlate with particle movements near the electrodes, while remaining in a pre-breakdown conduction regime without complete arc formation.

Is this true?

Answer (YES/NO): NO